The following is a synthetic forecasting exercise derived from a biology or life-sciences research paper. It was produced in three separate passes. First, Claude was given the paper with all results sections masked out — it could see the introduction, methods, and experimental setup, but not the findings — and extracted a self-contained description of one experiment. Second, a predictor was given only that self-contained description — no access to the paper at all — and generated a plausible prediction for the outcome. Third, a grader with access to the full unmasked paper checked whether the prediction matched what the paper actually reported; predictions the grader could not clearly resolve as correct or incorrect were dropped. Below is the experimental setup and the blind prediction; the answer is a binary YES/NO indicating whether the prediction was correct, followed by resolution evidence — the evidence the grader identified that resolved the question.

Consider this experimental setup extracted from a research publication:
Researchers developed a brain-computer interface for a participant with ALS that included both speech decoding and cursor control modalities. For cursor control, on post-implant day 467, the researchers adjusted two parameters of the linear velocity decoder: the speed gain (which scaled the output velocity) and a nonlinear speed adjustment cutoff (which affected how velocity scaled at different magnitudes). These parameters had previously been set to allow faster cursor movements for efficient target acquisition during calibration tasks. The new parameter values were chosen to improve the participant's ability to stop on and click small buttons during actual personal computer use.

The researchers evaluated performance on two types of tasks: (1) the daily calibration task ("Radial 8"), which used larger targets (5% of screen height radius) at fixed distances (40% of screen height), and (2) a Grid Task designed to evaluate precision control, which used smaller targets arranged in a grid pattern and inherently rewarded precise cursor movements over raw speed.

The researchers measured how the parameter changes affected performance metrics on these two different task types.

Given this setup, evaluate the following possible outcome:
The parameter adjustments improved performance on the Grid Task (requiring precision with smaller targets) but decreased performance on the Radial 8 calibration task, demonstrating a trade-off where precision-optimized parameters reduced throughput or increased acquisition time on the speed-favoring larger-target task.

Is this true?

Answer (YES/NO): NO